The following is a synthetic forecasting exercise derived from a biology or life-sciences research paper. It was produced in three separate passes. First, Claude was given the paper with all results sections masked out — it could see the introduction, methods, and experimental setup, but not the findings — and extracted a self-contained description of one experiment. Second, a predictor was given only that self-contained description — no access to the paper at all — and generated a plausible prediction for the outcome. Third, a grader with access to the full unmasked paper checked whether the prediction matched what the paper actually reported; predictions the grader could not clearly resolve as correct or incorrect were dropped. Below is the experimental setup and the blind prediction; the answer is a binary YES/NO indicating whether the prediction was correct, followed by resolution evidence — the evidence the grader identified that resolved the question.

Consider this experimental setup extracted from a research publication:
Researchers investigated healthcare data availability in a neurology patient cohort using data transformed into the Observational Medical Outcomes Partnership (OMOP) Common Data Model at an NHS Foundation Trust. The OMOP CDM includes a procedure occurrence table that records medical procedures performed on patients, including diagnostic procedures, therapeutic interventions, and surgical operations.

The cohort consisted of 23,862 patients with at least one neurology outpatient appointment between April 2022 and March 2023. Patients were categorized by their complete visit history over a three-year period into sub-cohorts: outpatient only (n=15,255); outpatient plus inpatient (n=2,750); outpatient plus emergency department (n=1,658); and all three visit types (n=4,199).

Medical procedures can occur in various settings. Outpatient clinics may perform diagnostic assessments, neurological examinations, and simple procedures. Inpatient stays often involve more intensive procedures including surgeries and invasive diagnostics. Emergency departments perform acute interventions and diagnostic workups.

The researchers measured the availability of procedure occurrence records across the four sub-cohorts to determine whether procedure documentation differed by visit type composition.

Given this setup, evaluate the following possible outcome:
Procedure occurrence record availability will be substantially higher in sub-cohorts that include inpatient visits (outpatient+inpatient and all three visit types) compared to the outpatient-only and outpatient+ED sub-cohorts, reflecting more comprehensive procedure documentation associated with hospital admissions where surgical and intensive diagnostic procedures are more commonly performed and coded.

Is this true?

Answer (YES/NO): NO